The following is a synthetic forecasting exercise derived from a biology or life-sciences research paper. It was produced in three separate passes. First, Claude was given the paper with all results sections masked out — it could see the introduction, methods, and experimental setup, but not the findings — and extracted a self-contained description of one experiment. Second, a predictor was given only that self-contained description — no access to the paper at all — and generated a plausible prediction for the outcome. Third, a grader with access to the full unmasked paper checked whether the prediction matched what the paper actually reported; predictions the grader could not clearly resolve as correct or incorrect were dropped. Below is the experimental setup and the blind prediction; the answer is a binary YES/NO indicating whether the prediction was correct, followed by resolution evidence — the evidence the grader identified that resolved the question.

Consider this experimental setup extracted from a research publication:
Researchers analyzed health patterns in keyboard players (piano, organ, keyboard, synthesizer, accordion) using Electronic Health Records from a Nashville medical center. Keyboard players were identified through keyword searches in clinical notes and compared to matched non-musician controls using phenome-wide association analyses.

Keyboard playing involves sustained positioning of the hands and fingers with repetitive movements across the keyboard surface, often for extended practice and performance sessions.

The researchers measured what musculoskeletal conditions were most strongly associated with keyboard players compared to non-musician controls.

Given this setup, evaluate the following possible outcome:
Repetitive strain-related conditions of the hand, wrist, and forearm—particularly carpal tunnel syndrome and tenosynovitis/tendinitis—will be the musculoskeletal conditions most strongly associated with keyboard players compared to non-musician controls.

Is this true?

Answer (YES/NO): NO